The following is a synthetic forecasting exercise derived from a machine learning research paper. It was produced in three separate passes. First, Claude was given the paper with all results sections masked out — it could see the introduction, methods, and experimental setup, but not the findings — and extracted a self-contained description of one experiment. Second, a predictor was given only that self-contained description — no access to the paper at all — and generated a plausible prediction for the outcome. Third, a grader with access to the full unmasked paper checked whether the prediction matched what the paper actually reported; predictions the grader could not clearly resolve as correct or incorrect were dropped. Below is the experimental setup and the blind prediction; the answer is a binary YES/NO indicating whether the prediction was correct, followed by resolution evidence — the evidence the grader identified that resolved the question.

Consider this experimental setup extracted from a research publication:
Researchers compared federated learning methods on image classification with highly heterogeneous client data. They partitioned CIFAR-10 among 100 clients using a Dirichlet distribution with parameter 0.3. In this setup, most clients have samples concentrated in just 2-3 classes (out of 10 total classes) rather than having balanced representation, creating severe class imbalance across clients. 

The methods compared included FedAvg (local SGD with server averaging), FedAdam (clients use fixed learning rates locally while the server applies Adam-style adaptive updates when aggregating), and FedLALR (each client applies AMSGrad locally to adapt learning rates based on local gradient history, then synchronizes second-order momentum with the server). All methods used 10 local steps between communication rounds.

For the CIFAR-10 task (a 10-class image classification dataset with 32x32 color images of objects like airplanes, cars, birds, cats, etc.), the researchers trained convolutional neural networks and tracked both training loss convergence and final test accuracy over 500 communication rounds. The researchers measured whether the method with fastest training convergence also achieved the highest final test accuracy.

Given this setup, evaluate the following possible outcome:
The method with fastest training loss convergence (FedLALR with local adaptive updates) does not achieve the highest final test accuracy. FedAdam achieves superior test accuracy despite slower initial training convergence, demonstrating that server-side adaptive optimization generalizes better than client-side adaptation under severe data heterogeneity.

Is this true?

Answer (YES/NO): NO